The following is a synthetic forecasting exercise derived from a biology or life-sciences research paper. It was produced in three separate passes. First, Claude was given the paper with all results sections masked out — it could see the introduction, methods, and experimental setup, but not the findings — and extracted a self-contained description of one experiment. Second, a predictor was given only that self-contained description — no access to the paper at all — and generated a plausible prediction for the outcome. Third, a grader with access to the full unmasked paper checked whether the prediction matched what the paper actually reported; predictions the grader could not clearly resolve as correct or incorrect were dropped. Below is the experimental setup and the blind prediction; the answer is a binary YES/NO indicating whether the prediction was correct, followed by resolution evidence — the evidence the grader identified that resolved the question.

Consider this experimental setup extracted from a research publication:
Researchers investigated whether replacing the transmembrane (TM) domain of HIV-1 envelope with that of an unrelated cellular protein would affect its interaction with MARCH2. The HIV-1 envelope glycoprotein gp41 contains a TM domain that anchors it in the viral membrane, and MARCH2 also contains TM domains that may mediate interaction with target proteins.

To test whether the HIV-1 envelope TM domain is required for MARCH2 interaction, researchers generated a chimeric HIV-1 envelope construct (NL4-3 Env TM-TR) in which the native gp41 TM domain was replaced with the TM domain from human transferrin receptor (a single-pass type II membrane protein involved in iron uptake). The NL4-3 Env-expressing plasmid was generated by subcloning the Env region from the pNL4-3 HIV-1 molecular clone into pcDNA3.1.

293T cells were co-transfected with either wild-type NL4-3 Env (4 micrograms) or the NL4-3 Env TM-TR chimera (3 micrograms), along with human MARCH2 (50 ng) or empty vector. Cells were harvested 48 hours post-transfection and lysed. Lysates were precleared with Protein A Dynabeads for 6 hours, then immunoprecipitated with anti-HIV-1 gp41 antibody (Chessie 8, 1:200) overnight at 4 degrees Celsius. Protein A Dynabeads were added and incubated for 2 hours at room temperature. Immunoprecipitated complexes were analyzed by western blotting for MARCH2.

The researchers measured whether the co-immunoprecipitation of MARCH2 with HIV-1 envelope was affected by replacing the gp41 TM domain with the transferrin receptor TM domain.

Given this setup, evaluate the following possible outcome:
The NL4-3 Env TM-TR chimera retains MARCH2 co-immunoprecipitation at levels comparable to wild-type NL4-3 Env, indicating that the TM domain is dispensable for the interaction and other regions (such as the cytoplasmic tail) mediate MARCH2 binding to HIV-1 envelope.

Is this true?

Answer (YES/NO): NO